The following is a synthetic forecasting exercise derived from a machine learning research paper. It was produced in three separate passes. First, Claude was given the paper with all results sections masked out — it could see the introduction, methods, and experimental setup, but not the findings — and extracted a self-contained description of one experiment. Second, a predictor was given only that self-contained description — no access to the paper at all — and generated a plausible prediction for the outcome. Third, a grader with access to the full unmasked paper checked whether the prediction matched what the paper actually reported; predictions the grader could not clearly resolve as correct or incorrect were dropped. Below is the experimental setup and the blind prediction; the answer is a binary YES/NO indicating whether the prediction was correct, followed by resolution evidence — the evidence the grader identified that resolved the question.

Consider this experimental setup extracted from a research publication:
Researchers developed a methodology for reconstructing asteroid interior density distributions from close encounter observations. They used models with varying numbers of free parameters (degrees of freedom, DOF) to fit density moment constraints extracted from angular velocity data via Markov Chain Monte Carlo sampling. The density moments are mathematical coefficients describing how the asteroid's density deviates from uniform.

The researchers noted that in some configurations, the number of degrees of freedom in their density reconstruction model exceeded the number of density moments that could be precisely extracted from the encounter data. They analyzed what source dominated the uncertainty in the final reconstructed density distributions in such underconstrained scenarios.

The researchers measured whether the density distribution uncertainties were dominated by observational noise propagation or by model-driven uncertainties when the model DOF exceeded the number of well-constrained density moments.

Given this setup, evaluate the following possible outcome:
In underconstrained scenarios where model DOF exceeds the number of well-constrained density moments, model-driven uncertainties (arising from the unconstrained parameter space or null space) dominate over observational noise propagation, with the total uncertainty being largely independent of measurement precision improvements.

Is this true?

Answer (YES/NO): YES